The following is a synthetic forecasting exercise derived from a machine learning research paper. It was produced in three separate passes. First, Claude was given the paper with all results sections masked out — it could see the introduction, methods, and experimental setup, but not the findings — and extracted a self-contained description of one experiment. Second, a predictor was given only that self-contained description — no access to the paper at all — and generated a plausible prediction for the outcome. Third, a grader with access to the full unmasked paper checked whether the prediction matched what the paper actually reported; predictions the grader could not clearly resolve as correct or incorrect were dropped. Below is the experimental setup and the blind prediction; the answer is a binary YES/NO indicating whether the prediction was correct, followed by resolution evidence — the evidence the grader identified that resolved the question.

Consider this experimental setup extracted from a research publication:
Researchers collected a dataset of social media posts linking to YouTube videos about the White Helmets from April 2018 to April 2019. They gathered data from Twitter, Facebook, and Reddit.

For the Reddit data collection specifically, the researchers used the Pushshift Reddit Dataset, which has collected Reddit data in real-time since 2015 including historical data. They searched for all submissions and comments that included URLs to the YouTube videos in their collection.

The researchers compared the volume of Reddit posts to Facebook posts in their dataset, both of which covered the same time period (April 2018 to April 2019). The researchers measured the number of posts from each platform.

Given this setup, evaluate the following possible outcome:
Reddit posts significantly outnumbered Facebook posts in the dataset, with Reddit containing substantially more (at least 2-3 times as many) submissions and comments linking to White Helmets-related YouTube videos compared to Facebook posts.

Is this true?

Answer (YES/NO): NO